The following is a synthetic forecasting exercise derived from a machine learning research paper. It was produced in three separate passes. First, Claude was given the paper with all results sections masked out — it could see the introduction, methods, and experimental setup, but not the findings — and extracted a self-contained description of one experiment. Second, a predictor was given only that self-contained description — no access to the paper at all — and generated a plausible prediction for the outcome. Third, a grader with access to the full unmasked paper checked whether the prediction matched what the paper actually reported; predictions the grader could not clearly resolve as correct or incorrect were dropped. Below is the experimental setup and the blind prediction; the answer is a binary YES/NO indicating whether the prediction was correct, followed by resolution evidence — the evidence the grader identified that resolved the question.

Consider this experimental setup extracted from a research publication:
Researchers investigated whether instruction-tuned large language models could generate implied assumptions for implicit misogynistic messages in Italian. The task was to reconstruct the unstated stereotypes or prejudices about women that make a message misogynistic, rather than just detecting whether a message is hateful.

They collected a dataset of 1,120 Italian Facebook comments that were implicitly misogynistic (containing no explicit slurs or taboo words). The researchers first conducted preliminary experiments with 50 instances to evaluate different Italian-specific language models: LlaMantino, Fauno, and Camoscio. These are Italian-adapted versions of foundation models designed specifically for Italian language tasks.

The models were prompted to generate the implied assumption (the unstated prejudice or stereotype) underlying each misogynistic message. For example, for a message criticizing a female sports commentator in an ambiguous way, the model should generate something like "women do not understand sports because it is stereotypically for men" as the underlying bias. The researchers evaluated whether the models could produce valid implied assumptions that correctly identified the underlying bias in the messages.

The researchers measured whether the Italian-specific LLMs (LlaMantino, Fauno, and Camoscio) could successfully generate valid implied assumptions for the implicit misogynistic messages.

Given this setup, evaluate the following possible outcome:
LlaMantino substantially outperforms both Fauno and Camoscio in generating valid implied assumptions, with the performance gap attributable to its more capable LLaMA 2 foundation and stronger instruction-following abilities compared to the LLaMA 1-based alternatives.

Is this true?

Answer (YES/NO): NO